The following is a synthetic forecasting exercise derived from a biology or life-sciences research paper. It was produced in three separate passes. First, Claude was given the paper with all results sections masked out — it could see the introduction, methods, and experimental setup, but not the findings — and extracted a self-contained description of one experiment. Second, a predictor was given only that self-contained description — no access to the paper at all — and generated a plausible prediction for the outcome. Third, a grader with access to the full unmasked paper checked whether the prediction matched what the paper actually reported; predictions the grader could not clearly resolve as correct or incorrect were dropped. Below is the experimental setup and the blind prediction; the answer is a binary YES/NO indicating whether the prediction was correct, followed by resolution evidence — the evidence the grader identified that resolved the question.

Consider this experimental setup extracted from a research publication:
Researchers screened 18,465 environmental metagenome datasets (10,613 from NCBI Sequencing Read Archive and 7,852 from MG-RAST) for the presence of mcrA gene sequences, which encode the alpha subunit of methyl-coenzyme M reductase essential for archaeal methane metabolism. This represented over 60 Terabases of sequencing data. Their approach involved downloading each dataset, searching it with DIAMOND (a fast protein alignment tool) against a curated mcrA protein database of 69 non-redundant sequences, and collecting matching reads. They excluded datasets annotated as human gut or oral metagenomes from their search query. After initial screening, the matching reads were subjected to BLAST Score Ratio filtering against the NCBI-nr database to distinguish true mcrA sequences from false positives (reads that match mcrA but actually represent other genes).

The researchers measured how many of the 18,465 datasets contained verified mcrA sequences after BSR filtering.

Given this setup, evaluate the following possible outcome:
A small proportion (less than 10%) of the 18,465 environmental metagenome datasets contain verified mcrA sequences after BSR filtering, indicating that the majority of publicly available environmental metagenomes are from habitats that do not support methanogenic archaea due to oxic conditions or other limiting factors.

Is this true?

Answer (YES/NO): NO